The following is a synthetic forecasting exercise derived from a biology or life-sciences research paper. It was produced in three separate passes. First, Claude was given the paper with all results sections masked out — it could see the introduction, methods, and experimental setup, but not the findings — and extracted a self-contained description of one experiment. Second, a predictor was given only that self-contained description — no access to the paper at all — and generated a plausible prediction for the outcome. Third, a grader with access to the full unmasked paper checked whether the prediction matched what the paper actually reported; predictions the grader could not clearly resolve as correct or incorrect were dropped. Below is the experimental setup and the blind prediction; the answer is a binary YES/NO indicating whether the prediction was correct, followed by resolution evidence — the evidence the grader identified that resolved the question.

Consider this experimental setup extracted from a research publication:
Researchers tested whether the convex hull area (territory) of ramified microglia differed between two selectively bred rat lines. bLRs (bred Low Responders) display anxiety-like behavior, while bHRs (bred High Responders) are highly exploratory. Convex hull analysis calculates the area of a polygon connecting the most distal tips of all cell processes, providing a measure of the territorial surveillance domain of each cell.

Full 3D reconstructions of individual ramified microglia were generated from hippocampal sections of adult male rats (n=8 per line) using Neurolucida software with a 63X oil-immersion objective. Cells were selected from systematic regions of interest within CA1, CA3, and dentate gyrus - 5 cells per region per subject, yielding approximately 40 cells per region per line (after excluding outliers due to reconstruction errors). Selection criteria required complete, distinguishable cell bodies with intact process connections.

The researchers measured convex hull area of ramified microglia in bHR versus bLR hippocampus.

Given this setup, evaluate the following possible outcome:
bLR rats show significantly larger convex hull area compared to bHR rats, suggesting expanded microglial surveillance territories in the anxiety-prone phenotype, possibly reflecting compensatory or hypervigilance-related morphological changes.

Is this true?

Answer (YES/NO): YES